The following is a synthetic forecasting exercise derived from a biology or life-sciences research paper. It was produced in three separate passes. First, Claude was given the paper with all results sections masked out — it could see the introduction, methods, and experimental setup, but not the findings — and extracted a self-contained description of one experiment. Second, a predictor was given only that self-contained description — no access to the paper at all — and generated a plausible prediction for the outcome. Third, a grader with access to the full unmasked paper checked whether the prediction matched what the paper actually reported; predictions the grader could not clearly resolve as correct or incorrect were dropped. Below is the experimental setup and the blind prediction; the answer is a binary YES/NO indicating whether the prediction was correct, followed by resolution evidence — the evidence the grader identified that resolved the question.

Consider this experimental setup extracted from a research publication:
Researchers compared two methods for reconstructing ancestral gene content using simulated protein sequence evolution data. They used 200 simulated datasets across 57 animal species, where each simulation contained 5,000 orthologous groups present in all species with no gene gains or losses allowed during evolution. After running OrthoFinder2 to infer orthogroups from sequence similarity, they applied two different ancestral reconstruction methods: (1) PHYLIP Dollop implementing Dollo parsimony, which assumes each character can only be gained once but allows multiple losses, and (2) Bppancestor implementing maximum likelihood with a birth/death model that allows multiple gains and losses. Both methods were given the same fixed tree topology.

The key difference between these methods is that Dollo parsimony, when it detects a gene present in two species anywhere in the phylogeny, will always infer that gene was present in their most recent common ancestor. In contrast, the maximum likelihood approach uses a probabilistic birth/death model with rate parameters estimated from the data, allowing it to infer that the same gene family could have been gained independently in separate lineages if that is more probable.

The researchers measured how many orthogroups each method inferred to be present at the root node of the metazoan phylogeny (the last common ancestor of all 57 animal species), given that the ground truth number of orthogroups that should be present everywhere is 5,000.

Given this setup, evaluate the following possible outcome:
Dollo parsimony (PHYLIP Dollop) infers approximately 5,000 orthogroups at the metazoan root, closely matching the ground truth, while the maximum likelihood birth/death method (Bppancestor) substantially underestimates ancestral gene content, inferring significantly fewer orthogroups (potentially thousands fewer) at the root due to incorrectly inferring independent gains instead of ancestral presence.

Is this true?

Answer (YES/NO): NO